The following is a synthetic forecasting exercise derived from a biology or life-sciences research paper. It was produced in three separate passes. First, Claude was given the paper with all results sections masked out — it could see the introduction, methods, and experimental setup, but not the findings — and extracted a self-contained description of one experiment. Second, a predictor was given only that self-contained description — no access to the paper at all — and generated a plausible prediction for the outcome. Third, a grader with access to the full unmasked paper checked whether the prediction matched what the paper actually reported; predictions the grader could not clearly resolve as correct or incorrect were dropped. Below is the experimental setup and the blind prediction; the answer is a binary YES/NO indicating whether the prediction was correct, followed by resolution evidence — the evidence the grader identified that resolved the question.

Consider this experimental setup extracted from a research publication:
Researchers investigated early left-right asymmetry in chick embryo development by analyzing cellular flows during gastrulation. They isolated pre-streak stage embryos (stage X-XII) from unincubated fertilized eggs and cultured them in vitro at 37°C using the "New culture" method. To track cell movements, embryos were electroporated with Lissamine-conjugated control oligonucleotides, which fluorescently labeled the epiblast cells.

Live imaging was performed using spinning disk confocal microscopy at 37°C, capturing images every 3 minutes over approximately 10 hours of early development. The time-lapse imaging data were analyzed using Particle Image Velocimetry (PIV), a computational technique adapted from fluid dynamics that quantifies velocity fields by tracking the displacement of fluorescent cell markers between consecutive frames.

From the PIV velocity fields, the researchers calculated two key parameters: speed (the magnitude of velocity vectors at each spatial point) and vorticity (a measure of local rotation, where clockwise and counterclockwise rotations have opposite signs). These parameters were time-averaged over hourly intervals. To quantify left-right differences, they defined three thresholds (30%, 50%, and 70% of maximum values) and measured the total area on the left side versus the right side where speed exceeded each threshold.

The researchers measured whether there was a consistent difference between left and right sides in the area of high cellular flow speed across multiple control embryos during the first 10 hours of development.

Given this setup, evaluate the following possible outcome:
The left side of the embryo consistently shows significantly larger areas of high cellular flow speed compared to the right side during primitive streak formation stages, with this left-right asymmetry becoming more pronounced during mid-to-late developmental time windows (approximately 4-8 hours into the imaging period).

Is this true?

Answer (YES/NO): NO